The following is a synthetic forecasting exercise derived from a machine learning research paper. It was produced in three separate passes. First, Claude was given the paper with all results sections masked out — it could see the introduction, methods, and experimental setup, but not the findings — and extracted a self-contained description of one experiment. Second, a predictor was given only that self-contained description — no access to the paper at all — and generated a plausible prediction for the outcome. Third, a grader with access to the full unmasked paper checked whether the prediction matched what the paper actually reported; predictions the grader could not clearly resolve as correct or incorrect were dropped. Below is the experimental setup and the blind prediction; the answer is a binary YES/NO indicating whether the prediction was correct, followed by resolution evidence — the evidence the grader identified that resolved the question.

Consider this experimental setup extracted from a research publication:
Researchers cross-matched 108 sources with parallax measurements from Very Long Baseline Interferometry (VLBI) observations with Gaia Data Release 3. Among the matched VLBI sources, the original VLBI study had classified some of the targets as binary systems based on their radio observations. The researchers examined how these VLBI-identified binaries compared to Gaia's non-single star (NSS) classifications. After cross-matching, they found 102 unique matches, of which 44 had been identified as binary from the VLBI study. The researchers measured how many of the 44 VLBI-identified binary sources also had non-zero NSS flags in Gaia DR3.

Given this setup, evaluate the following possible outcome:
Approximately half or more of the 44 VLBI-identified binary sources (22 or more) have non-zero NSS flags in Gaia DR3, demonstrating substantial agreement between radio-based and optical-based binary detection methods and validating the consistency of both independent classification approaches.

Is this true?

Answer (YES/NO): NO